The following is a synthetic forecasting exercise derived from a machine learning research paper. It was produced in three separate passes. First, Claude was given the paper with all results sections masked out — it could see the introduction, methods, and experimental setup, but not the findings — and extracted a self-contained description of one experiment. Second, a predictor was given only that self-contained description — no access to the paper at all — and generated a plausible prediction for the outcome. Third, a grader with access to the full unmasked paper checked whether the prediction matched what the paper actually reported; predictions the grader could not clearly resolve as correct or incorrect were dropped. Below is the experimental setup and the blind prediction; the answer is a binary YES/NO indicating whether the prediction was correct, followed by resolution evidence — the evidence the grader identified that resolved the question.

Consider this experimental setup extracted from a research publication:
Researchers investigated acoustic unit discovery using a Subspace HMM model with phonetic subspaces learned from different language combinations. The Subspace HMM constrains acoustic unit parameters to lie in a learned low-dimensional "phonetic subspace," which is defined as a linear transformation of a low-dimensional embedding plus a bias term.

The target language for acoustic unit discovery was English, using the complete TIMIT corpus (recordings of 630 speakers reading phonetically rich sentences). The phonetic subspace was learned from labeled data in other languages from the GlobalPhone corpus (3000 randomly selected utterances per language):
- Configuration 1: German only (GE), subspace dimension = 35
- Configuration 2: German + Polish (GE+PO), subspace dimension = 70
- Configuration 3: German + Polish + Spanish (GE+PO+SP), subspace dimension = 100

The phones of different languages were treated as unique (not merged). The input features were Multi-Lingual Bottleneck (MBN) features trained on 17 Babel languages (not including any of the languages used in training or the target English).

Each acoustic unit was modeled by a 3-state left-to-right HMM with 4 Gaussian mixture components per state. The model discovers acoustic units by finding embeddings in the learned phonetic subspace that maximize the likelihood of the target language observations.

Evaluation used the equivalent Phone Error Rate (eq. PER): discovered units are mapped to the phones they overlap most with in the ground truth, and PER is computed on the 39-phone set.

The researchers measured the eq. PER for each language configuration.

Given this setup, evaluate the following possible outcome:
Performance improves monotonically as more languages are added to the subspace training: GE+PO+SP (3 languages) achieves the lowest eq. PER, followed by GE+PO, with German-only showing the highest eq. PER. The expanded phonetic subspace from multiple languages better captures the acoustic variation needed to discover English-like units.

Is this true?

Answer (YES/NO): YES